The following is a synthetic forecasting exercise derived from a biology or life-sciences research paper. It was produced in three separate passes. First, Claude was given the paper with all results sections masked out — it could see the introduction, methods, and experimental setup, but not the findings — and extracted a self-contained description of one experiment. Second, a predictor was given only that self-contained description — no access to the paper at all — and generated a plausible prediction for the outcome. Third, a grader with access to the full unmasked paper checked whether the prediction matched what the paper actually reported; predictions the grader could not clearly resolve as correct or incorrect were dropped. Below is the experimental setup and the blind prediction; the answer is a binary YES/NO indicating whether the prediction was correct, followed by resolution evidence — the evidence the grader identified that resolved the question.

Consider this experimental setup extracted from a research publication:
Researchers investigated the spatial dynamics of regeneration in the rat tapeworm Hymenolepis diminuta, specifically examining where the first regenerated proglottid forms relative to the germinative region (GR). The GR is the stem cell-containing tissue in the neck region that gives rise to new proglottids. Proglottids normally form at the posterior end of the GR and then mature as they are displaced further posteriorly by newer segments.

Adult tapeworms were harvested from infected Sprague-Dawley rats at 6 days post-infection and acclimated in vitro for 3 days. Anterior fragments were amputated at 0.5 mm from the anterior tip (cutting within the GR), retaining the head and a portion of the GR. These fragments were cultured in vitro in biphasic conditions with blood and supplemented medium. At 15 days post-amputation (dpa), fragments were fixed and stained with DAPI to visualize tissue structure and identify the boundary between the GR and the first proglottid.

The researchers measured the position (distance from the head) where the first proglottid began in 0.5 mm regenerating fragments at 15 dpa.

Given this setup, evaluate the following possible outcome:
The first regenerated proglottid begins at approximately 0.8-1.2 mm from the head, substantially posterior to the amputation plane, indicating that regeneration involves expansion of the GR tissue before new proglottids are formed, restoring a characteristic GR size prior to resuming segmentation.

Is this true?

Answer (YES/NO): YES